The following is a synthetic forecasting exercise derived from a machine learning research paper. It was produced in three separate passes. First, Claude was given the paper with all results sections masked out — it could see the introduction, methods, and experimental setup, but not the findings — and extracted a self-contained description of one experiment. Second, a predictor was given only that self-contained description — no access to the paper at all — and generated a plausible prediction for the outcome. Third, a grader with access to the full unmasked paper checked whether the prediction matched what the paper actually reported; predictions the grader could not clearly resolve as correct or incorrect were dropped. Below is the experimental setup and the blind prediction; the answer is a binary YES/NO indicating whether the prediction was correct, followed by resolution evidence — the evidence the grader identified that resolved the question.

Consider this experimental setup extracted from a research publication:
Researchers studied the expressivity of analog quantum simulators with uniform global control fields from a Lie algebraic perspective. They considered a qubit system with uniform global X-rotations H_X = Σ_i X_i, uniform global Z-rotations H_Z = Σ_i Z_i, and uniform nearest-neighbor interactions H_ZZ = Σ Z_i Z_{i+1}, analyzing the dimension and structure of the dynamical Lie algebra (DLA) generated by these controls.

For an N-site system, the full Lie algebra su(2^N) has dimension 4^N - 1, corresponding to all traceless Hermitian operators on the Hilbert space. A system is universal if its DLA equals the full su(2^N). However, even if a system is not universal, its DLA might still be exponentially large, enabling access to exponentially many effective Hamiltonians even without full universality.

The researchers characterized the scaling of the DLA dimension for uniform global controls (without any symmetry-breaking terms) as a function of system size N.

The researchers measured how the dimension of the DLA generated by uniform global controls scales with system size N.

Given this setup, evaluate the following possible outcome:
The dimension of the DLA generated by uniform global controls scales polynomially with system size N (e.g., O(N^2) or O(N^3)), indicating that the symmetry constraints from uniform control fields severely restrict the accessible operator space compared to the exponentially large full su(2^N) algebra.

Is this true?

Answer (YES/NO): NO